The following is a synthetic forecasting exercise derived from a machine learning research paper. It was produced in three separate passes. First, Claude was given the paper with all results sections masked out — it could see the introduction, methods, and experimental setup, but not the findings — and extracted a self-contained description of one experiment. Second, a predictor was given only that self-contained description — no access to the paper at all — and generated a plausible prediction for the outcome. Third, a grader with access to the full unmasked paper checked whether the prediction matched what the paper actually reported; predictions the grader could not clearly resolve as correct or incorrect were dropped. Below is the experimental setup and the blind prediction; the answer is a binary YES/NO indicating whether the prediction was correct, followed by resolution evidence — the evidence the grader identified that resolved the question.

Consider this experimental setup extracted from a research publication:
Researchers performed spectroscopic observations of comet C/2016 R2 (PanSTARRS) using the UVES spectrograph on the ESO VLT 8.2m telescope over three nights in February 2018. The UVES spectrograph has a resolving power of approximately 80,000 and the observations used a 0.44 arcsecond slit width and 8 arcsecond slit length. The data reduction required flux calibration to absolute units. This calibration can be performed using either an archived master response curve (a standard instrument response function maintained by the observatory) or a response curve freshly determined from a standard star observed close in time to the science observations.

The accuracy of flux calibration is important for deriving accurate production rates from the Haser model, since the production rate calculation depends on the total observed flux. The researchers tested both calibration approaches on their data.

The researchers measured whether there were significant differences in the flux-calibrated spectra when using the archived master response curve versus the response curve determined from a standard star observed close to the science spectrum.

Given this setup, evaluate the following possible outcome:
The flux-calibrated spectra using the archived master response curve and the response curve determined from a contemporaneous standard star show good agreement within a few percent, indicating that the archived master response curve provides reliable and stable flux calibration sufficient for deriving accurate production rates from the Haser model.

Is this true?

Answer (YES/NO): NO